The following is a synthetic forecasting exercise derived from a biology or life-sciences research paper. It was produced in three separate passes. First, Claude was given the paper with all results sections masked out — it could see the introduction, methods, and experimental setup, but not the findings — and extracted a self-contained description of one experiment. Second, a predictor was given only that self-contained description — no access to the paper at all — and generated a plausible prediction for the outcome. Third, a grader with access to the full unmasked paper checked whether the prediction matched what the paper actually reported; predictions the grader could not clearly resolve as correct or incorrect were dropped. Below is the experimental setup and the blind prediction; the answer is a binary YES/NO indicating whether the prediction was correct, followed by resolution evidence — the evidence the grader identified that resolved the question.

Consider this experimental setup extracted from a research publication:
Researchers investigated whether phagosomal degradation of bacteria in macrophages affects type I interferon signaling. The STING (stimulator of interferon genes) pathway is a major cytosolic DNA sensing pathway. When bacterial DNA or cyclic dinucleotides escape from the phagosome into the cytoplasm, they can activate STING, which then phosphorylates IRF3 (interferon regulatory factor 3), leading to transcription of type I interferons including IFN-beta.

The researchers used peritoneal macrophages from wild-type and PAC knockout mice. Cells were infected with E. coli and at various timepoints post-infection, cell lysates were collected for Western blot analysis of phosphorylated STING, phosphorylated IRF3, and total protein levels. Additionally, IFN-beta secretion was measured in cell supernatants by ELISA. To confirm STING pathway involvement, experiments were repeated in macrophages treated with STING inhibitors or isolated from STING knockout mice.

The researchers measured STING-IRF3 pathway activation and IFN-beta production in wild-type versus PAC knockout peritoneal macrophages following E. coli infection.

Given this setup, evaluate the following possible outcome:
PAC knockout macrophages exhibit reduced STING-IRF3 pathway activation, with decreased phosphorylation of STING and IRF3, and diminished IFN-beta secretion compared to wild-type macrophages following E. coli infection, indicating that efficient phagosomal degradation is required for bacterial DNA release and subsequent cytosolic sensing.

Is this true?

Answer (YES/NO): NO